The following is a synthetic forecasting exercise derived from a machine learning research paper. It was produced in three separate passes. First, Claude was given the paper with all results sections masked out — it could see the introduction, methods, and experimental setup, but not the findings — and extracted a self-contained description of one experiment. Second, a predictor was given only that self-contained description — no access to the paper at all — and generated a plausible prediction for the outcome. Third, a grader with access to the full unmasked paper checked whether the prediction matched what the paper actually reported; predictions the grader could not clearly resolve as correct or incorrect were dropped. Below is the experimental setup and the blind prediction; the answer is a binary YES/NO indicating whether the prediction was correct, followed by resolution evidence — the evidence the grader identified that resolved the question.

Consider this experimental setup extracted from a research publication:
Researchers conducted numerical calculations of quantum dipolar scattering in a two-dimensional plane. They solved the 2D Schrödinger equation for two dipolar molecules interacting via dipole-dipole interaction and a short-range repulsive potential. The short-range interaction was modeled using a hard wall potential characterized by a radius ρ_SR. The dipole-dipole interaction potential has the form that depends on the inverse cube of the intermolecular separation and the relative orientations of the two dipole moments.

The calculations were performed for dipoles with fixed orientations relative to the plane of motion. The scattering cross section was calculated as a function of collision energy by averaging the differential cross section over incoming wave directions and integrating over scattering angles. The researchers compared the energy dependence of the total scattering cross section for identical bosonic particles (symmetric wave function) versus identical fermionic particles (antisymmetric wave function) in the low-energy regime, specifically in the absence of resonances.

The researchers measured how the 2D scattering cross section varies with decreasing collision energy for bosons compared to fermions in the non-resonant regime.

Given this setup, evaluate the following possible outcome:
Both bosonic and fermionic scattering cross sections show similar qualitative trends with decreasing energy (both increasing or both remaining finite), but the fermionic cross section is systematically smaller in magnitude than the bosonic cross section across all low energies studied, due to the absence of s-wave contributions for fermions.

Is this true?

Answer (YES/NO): NO